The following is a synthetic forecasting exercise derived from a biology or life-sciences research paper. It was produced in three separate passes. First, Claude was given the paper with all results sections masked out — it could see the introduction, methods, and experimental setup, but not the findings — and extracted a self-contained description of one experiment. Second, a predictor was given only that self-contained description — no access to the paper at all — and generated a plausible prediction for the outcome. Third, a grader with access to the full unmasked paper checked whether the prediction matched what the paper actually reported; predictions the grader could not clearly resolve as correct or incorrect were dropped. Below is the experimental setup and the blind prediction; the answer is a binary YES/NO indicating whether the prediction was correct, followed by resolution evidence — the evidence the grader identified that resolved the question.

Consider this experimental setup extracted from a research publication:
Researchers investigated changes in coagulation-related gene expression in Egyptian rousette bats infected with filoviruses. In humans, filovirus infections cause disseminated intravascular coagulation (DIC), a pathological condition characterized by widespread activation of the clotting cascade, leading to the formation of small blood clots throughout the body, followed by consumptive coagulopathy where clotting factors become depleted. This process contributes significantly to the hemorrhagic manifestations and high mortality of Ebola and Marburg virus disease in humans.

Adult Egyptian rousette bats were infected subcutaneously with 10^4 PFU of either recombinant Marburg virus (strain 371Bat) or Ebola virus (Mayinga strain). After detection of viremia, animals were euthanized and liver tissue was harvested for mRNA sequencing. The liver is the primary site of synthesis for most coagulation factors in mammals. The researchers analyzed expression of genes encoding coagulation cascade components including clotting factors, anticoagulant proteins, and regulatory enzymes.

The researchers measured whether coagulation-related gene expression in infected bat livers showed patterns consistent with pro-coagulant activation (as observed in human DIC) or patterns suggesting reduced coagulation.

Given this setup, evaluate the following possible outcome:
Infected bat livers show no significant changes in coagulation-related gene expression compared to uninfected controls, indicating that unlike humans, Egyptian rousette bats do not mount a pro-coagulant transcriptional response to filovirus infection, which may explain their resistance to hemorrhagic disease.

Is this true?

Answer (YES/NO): NO